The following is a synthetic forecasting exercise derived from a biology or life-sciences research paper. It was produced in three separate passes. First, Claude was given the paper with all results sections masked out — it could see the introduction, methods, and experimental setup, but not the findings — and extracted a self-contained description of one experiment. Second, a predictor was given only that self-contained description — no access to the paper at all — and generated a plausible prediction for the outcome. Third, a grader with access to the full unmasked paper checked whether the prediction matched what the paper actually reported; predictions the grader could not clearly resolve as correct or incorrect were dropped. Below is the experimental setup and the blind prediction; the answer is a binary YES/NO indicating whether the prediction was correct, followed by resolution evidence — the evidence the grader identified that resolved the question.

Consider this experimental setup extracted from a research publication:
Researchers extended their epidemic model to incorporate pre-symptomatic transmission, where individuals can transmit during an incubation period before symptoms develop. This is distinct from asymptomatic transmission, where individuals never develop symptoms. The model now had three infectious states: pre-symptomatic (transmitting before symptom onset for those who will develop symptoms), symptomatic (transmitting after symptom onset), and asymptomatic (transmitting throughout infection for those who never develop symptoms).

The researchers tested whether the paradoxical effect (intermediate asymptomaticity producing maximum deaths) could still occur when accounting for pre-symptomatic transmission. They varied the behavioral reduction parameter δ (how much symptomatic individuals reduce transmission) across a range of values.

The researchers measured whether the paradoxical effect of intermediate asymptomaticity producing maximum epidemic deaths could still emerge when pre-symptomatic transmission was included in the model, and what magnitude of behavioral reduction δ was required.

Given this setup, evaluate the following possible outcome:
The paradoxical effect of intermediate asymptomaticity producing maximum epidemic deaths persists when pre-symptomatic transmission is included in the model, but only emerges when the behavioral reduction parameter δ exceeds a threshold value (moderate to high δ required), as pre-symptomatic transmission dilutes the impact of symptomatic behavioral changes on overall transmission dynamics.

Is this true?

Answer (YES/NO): YES